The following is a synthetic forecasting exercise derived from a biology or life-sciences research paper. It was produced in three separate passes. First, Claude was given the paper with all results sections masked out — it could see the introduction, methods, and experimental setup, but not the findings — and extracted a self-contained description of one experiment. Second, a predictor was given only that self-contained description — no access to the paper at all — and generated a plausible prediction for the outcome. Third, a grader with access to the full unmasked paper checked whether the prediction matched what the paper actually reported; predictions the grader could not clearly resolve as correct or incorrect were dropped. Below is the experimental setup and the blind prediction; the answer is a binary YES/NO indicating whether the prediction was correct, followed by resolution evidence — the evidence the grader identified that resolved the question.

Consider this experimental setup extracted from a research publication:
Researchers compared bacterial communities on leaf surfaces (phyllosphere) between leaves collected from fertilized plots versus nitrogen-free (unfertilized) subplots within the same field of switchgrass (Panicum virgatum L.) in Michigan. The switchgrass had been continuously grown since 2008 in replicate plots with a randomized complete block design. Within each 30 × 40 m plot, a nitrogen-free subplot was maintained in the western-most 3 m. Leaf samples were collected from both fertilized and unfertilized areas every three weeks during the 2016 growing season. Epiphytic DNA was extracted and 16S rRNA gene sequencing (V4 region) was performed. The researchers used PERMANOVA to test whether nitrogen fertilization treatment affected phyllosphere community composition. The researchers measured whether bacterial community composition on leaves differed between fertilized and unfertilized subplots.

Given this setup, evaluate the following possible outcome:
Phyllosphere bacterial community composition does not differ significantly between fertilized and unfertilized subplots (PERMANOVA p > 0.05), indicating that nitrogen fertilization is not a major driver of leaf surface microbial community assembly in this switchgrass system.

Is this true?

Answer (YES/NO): YES